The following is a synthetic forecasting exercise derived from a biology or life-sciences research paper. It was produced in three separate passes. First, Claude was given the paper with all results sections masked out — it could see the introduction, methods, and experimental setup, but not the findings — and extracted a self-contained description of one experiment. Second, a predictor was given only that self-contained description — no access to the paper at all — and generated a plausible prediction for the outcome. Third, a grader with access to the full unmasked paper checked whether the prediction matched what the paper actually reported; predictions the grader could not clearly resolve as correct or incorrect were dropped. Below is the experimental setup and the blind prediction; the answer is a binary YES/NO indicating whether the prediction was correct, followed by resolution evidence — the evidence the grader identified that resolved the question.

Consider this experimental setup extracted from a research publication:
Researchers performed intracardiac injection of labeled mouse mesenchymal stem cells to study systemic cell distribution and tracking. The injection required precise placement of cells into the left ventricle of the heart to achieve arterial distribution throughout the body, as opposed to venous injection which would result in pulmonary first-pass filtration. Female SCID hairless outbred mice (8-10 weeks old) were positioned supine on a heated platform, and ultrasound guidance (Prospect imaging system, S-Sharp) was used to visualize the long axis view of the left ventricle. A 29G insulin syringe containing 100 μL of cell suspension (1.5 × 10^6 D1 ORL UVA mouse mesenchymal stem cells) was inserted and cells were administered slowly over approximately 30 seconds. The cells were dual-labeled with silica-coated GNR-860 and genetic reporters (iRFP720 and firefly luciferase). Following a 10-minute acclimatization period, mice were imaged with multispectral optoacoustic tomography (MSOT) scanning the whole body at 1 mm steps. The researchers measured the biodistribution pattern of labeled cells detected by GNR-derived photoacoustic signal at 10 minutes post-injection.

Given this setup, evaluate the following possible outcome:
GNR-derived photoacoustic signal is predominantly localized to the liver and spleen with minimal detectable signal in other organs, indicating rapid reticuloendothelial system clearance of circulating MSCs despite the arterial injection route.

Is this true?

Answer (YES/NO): NO